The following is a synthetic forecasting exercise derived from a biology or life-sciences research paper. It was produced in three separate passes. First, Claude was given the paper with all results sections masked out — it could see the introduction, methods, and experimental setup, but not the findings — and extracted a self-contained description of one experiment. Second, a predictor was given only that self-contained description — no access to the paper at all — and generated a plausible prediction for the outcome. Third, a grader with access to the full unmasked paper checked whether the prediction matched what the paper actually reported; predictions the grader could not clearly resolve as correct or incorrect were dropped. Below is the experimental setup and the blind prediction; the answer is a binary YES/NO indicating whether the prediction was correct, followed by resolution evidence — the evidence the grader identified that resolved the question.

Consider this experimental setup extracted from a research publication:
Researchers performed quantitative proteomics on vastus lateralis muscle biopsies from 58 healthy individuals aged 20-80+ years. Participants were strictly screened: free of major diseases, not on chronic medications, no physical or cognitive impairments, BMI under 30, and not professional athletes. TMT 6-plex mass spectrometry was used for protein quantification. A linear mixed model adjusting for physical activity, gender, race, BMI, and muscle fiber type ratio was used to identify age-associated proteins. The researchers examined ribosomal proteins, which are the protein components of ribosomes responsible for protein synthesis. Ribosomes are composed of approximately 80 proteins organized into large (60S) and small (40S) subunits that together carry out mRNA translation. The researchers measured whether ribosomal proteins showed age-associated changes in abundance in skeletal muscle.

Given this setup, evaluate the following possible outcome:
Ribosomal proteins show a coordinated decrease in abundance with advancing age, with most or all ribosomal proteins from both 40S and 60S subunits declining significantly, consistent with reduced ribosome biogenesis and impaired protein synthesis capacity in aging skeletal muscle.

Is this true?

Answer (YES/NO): YES